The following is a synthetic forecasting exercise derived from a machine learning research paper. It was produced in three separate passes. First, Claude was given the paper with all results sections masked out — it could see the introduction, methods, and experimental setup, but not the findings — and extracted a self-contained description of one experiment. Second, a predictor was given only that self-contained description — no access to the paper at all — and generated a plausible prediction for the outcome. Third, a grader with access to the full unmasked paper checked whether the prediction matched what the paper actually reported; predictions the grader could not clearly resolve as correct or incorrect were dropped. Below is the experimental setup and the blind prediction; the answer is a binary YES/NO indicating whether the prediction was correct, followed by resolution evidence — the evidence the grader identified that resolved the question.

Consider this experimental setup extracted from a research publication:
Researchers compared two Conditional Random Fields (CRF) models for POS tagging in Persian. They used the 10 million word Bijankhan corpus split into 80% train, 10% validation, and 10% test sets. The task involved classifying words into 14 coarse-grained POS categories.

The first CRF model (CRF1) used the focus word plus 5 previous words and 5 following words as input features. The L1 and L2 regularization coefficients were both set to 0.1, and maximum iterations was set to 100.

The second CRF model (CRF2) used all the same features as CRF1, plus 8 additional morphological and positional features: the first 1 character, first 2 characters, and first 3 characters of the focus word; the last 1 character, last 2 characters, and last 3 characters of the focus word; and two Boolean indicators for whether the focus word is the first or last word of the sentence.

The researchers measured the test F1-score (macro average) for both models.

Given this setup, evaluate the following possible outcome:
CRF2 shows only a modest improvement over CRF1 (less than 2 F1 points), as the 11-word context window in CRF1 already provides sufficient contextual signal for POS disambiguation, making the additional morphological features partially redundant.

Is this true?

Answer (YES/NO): YES